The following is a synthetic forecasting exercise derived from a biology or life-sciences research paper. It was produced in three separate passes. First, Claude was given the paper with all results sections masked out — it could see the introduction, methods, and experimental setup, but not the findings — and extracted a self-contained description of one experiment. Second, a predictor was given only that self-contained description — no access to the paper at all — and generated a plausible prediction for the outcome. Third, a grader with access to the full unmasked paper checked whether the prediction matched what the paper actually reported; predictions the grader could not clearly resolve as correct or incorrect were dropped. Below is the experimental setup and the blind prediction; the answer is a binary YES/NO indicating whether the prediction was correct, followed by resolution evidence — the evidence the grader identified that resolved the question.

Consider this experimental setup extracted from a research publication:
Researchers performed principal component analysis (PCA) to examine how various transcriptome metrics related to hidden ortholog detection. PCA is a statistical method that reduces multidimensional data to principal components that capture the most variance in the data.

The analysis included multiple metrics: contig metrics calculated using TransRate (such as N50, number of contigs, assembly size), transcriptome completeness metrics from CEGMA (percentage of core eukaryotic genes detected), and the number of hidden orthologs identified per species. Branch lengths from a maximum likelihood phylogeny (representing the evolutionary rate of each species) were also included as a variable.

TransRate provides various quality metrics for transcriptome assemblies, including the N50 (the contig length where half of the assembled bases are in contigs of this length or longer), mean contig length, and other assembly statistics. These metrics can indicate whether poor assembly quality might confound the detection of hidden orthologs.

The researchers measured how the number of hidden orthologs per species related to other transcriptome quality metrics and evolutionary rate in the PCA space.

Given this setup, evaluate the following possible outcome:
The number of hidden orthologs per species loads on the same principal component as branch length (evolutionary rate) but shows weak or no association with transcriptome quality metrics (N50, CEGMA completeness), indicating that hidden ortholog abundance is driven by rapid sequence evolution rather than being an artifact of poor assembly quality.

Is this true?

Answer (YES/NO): NO